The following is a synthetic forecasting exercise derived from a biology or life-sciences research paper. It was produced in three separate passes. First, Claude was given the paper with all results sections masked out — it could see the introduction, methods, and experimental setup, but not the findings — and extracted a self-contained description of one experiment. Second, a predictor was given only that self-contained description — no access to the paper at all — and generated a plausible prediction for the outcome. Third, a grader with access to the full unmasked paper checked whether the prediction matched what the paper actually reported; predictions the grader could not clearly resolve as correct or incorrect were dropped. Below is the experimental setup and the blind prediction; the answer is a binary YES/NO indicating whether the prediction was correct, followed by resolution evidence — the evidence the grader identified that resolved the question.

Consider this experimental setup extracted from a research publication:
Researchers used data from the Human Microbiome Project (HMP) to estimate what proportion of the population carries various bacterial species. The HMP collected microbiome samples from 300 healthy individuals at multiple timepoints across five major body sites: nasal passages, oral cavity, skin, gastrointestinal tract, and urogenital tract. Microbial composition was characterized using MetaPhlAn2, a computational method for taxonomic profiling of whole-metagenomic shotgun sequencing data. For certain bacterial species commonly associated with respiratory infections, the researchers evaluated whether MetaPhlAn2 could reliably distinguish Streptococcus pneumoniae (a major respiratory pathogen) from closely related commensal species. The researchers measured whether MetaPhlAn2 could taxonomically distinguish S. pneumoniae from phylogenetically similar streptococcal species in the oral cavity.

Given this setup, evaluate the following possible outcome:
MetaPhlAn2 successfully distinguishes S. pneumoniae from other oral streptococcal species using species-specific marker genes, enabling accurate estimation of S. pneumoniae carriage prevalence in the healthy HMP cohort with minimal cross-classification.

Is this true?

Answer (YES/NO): NO